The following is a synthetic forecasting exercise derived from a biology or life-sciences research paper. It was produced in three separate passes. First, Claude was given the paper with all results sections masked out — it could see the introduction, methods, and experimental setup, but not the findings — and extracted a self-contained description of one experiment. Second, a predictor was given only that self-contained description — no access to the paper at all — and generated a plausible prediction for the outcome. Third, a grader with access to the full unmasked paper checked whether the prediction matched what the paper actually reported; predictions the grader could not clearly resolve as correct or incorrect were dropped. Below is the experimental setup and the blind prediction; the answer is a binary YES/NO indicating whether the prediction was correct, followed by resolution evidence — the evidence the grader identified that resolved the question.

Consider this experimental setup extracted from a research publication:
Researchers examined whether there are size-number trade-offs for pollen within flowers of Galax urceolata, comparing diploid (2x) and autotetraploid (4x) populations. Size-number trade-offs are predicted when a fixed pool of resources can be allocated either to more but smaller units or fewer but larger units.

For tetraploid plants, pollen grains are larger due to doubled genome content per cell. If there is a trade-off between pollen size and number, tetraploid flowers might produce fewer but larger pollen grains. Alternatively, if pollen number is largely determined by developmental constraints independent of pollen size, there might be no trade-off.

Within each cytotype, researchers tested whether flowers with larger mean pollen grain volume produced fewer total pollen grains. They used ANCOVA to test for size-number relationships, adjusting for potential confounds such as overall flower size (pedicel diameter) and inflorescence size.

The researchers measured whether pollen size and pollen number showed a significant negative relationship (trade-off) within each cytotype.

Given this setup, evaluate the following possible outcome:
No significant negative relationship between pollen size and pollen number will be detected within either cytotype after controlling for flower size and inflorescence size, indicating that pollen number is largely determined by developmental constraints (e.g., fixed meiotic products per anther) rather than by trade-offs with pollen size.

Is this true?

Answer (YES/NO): NO